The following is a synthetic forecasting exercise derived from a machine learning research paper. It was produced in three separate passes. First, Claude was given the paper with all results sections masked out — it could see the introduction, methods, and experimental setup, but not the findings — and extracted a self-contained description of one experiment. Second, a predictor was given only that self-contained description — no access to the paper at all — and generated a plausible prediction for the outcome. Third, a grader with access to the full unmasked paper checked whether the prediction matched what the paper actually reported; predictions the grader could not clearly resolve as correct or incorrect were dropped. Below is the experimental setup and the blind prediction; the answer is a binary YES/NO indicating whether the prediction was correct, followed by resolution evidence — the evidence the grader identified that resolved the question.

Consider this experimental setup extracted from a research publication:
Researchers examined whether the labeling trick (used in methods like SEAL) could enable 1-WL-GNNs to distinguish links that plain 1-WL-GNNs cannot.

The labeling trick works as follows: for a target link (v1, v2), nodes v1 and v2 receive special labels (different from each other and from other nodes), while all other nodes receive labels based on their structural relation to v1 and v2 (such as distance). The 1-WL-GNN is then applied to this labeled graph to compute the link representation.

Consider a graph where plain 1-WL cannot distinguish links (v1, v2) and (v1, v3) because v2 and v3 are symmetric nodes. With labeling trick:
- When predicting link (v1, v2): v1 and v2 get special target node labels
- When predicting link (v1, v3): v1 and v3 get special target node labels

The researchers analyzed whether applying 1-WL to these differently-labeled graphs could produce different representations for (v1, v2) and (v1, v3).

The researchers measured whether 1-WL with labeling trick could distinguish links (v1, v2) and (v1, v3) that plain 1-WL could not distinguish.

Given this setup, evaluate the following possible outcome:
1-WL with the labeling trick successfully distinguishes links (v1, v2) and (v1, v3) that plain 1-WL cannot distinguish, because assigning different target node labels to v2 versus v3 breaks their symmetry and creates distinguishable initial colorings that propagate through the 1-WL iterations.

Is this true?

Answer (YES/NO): YES